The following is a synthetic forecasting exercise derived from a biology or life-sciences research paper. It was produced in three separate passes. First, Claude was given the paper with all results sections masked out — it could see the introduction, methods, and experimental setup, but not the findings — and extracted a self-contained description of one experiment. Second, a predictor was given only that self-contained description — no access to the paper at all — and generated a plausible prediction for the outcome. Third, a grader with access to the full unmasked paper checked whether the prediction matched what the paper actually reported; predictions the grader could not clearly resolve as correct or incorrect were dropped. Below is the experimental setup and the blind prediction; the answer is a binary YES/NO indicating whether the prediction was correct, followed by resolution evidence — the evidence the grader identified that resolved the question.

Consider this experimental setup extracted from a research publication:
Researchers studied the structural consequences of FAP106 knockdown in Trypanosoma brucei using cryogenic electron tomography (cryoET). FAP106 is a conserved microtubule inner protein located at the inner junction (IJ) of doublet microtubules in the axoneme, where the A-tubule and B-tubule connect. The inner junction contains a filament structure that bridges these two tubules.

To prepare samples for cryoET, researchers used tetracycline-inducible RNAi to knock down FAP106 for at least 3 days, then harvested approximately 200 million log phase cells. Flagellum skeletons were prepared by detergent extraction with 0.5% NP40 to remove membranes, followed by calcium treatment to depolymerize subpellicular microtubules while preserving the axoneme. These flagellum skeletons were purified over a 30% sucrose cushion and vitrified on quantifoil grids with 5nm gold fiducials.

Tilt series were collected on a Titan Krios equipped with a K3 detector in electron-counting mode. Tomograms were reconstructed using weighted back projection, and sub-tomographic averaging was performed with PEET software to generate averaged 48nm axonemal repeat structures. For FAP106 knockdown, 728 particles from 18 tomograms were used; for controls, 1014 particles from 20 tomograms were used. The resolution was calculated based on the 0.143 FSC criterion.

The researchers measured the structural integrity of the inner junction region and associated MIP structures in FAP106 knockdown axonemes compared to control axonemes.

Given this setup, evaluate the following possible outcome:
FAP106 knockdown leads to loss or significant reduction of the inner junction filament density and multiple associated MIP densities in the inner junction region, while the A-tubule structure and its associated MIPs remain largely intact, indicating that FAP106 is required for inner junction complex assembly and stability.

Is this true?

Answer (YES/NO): YES